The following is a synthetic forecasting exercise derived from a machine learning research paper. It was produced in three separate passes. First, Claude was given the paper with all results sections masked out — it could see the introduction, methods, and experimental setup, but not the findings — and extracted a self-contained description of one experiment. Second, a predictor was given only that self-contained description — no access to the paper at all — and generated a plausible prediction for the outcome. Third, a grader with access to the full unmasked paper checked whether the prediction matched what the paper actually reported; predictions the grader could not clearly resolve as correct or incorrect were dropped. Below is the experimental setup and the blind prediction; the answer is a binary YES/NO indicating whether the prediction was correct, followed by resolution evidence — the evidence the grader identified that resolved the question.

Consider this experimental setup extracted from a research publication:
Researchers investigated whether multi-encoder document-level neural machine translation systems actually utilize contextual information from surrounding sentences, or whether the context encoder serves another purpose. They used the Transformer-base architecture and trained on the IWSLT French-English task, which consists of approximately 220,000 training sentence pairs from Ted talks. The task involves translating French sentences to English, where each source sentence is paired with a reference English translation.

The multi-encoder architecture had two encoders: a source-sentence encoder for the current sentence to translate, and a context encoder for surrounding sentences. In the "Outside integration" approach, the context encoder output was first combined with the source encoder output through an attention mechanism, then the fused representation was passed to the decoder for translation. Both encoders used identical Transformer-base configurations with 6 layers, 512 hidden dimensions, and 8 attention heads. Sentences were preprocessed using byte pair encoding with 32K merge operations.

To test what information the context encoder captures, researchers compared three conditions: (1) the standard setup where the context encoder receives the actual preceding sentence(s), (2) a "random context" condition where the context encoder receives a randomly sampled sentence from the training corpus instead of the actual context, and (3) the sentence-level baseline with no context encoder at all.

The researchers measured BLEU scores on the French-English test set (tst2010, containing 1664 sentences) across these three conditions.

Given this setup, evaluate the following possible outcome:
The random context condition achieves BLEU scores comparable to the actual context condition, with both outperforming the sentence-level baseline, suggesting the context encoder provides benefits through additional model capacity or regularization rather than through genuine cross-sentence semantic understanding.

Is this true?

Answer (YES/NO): YES